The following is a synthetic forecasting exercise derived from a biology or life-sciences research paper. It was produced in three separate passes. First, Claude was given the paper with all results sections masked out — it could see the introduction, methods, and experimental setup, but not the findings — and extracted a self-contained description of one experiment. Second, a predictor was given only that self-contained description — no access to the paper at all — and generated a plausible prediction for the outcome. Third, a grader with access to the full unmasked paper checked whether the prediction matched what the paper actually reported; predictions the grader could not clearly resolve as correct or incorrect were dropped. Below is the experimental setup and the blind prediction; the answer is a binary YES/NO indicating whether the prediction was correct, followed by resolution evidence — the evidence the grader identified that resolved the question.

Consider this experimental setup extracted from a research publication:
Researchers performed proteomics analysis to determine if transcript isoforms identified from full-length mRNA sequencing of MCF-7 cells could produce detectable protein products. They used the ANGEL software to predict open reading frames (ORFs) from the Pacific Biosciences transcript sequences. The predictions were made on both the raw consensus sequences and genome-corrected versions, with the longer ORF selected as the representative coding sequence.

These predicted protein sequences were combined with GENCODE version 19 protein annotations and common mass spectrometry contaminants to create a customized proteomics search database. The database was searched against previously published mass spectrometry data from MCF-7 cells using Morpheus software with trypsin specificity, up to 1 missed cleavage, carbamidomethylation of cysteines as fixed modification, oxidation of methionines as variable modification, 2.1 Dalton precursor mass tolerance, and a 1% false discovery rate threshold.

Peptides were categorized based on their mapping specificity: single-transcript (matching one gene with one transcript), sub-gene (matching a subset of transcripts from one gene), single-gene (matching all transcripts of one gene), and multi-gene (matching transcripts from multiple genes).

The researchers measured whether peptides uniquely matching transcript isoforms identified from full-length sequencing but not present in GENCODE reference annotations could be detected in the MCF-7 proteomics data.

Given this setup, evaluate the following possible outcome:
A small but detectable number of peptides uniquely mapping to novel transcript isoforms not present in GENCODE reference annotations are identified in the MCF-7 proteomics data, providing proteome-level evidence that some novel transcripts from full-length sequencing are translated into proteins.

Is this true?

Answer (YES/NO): YES